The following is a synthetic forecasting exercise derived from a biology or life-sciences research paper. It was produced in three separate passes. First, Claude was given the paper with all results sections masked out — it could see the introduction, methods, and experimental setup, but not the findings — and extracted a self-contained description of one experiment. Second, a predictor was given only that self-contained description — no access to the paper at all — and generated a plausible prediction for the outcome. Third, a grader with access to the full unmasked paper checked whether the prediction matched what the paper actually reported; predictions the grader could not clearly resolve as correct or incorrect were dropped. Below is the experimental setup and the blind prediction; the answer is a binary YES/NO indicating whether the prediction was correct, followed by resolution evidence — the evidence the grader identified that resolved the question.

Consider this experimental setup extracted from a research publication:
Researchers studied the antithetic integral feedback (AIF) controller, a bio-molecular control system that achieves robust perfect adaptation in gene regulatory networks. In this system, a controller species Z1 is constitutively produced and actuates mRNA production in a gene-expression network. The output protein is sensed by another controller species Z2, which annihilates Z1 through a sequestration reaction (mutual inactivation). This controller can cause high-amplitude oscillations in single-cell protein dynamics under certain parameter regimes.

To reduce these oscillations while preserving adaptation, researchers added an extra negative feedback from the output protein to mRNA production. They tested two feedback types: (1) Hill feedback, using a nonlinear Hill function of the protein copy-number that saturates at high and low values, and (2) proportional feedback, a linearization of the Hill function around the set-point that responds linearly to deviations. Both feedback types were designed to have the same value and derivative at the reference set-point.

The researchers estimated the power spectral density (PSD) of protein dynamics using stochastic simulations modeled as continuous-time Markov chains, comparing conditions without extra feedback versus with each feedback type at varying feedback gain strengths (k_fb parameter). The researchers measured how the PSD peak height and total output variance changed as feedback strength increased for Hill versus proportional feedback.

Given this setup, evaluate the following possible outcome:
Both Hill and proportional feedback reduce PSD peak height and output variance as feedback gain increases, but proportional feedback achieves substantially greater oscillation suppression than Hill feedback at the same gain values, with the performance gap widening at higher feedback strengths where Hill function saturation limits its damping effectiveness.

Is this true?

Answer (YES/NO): NO